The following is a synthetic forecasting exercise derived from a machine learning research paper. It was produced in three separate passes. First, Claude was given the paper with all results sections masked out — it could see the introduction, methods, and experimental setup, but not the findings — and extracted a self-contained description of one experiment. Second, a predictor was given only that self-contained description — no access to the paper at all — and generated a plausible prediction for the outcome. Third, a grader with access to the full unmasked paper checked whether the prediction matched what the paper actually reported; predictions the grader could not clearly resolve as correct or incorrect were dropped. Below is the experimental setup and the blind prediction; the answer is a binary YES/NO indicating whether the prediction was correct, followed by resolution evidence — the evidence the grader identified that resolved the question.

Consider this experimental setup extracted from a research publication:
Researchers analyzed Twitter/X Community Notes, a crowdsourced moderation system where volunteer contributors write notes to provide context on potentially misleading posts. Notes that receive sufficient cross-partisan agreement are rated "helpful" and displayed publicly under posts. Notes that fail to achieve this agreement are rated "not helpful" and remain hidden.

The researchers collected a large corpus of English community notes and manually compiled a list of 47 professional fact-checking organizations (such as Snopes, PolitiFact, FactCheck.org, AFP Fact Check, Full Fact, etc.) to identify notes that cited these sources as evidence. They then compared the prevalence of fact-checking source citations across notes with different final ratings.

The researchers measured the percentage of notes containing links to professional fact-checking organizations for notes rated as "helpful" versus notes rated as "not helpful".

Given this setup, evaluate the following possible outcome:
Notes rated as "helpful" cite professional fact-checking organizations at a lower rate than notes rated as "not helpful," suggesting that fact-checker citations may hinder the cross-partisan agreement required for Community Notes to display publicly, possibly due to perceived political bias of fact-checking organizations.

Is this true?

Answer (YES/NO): NO